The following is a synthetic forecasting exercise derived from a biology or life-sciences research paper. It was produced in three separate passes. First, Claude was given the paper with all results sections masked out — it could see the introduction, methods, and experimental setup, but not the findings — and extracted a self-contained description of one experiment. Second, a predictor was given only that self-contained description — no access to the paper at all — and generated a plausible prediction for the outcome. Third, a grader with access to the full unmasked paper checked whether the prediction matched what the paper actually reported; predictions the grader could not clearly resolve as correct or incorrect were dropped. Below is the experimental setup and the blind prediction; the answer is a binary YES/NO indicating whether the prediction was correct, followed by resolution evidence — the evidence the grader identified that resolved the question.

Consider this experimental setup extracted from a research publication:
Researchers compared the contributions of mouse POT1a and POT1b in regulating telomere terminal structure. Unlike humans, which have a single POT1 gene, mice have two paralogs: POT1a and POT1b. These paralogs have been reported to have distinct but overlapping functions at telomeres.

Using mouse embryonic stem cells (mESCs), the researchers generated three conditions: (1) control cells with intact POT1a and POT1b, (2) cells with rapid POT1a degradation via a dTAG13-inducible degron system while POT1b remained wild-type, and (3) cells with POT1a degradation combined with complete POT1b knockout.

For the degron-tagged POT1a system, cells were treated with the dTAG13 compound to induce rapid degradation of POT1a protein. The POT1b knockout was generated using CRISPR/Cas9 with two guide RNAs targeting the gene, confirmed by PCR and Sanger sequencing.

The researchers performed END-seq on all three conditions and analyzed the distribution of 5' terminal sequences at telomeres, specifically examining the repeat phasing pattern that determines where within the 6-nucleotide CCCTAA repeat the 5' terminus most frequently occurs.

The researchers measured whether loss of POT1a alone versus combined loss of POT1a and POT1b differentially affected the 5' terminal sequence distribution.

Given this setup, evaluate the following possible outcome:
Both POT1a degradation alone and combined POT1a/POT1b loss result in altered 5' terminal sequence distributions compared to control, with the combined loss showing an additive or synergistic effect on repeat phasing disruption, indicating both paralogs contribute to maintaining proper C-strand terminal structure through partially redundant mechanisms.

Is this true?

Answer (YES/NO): NO